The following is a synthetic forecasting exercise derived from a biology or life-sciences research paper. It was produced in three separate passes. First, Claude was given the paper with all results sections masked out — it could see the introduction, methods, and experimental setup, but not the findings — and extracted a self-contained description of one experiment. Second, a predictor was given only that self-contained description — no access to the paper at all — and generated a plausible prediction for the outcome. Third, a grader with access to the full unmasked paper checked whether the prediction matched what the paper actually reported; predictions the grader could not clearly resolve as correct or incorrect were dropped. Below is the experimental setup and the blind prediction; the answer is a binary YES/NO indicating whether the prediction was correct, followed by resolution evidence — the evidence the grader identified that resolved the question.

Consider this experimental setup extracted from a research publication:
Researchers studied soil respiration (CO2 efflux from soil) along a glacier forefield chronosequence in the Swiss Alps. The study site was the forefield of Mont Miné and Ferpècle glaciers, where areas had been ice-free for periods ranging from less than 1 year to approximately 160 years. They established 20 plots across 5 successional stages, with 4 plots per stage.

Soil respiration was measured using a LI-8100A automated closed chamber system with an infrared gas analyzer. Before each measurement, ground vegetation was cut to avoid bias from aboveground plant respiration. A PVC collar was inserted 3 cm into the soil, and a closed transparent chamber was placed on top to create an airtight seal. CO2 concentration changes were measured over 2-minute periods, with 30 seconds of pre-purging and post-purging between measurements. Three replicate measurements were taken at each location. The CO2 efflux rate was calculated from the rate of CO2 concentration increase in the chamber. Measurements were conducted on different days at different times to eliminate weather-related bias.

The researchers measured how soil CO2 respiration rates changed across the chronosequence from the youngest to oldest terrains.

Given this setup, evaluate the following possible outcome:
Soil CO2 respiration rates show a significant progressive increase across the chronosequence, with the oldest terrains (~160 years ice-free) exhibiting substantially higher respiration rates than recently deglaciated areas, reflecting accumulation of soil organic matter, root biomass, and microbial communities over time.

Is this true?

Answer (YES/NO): NO